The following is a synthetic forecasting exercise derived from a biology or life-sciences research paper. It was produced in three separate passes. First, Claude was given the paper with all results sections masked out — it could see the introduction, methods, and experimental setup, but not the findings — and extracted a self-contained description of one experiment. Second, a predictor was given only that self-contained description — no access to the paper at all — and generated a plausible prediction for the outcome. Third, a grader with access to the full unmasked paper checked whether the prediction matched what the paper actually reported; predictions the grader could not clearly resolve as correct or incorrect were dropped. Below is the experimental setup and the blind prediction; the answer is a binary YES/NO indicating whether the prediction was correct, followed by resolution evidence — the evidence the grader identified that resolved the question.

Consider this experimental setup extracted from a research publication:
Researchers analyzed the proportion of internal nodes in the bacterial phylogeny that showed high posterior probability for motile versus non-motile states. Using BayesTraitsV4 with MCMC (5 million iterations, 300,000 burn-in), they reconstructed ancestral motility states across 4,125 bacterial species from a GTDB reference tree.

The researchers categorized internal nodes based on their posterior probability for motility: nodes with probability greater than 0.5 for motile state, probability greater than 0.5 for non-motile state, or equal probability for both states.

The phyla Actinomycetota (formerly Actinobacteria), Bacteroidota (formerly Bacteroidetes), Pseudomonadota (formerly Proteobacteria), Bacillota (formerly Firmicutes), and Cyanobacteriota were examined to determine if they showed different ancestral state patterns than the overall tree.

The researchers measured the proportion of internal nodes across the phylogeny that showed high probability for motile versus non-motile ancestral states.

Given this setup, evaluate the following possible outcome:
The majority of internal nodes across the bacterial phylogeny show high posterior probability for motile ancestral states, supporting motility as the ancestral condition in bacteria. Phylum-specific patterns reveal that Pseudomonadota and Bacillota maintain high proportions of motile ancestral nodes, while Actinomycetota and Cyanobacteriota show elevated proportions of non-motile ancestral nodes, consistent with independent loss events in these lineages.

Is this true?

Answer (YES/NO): NO